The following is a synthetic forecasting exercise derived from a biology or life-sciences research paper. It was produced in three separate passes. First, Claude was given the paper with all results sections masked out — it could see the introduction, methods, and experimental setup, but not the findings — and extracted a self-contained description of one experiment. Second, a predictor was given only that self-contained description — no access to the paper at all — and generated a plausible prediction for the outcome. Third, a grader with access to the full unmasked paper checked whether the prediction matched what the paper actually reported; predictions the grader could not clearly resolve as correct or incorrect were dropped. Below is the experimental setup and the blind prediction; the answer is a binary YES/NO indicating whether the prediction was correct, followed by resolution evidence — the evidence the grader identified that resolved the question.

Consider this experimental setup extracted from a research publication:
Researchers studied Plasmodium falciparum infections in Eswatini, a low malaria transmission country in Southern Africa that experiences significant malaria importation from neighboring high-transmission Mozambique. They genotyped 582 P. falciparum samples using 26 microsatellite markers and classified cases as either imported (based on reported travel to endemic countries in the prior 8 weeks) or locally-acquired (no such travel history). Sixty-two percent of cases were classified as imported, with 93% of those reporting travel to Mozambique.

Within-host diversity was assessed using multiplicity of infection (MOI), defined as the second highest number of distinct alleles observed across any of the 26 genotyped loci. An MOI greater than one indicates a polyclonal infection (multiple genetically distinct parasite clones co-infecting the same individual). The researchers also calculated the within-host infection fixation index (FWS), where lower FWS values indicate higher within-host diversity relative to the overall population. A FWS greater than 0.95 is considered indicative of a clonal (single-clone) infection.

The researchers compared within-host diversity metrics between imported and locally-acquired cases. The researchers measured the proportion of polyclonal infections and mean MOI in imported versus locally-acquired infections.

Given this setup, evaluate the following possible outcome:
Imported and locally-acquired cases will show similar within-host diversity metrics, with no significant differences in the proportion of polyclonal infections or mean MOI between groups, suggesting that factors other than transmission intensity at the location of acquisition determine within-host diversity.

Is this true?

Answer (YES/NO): NO